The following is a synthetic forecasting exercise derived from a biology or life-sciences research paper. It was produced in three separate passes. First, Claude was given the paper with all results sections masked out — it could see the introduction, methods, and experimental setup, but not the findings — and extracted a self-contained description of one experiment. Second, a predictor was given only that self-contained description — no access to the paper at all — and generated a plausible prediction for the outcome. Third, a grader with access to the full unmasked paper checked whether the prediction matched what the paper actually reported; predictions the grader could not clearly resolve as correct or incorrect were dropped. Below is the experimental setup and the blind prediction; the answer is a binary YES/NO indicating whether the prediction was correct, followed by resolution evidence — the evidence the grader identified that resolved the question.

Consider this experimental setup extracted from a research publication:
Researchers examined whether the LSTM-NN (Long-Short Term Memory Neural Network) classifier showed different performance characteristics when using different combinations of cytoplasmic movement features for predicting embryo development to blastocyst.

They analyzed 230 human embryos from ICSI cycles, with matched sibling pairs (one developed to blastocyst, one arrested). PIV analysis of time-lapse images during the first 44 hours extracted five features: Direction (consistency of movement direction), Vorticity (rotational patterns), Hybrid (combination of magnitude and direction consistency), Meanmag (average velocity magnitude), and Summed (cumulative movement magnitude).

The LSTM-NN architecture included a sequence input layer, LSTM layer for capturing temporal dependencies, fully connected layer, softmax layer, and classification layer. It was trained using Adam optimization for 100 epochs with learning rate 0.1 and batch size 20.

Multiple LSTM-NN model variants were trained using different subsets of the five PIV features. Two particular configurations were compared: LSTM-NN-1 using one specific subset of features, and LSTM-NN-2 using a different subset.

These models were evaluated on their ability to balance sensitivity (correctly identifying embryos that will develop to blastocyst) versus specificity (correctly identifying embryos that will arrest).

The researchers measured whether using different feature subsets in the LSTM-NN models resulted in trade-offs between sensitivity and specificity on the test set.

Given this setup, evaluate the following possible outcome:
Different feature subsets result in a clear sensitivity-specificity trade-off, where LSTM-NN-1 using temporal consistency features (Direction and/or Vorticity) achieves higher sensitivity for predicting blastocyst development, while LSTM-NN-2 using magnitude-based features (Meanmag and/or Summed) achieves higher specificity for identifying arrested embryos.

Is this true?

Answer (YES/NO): NO